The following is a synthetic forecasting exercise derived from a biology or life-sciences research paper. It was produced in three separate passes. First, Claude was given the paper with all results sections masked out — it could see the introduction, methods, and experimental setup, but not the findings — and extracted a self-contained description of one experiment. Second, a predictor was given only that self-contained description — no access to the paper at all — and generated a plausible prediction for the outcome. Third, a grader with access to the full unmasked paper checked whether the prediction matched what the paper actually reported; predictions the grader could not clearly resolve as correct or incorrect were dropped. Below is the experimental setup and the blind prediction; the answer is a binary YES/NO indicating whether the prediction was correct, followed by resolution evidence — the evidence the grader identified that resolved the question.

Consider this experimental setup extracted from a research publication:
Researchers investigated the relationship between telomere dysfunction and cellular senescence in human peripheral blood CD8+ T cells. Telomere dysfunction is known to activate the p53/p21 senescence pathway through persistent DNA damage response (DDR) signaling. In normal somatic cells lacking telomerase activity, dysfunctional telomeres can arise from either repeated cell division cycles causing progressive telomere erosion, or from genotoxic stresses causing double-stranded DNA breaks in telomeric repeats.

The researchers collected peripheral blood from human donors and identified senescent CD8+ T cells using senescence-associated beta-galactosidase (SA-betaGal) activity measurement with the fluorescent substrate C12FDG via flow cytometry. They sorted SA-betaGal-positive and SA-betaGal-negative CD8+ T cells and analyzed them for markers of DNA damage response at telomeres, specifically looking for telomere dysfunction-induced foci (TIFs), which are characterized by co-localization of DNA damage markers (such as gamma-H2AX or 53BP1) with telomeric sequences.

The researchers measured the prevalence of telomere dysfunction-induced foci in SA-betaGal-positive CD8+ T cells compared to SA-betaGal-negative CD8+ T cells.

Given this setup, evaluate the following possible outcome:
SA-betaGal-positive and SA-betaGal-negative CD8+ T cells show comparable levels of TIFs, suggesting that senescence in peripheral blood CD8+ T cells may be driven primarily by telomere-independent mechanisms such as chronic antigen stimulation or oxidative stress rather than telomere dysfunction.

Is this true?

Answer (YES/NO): NO